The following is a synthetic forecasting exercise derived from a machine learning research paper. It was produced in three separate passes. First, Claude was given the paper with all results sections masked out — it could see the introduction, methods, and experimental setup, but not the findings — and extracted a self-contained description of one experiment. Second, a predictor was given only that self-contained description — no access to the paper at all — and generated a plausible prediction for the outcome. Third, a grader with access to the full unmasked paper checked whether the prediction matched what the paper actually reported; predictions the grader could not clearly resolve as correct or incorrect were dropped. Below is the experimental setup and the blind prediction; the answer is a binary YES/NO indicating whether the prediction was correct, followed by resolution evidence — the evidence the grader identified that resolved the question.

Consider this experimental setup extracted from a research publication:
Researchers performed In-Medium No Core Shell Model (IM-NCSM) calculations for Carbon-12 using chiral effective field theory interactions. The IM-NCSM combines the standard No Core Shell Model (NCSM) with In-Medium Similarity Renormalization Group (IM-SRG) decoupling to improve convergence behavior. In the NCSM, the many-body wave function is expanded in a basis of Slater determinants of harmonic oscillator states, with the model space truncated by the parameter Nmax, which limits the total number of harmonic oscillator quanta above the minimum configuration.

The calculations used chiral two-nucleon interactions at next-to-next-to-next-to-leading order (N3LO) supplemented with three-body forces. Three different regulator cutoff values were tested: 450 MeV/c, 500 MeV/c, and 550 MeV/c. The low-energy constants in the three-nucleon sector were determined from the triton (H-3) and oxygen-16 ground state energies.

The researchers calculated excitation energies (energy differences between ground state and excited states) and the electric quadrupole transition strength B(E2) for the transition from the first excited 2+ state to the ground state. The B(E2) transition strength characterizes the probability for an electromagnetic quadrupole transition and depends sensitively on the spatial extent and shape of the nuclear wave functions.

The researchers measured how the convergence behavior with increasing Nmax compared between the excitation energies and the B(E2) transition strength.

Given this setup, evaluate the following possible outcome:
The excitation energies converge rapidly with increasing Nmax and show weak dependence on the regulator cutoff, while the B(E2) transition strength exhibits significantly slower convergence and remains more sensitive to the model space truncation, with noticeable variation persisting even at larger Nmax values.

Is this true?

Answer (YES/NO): NO